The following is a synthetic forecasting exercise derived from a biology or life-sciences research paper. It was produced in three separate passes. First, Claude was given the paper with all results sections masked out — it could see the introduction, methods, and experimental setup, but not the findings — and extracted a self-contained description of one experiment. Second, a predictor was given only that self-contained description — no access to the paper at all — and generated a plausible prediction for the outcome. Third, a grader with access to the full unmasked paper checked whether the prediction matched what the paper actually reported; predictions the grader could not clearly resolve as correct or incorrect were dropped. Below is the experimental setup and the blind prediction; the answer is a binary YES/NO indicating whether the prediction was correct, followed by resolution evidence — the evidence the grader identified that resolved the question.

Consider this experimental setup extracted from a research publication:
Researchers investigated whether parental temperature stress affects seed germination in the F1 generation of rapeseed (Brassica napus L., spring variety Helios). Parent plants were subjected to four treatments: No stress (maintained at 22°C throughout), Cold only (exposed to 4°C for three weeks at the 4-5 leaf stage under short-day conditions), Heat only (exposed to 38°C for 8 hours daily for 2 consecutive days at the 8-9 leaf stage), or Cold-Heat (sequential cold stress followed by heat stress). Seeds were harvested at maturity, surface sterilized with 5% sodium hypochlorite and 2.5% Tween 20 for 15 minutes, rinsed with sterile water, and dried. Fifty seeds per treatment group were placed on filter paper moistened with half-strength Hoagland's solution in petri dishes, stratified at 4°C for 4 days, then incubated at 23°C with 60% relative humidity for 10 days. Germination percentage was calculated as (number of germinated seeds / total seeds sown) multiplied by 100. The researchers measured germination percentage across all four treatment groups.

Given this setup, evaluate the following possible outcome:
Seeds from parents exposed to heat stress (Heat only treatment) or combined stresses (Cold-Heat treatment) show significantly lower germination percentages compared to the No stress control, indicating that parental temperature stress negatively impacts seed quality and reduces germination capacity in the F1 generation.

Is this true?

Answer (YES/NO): NO